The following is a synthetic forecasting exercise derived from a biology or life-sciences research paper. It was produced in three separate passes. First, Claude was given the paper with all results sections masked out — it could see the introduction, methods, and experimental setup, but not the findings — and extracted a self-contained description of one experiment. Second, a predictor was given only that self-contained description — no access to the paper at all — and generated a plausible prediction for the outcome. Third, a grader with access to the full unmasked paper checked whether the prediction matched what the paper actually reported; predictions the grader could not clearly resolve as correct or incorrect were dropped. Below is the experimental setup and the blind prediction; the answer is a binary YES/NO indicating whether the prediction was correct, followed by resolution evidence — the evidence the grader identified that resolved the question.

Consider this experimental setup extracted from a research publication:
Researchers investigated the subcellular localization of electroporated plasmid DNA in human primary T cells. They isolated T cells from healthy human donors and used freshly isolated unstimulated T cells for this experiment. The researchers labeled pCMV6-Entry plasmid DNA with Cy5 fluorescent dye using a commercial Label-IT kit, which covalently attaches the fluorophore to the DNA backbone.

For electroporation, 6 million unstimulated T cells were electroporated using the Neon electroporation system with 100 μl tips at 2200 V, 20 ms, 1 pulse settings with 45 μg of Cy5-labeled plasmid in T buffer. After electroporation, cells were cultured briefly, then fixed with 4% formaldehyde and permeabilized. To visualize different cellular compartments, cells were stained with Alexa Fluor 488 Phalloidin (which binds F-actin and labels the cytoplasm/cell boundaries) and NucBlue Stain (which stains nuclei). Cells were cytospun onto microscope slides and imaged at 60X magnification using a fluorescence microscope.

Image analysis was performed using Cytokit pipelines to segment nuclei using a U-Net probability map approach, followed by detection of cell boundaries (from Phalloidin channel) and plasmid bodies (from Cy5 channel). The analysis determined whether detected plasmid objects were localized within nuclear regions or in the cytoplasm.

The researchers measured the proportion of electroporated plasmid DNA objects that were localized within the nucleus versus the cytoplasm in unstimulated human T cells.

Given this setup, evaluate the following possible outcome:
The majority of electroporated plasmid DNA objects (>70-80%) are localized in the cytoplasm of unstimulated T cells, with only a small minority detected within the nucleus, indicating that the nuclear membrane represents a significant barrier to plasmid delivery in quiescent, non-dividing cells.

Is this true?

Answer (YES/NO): YES